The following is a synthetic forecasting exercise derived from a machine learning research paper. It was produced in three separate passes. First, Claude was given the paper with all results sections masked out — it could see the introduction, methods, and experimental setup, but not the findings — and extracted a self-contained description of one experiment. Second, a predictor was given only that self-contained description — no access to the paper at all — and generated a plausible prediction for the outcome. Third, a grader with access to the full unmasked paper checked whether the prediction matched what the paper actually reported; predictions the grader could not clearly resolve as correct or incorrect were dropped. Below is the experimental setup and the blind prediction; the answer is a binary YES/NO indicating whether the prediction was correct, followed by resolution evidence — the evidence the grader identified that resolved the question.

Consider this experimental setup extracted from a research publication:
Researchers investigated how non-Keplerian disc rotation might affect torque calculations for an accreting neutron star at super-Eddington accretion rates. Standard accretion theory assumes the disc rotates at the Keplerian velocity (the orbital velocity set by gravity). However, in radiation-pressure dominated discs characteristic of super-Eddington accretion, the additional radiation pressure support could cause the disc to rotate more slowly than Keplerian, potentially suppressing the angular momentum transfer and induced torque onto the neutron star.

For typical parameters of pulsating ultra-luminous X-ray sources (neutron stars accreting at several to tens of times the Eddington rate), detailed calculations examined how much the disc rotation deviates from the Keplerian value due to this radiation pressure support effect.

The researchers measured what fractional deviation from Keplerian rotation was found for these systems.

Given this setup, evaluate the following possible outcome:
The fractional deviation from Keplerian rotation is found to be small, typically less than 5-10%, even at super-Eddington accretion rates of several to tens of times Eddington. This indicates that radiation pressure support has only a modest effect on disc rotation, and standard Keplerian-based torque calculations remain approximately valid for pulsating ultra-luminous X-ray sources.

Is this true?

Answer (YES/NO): YES